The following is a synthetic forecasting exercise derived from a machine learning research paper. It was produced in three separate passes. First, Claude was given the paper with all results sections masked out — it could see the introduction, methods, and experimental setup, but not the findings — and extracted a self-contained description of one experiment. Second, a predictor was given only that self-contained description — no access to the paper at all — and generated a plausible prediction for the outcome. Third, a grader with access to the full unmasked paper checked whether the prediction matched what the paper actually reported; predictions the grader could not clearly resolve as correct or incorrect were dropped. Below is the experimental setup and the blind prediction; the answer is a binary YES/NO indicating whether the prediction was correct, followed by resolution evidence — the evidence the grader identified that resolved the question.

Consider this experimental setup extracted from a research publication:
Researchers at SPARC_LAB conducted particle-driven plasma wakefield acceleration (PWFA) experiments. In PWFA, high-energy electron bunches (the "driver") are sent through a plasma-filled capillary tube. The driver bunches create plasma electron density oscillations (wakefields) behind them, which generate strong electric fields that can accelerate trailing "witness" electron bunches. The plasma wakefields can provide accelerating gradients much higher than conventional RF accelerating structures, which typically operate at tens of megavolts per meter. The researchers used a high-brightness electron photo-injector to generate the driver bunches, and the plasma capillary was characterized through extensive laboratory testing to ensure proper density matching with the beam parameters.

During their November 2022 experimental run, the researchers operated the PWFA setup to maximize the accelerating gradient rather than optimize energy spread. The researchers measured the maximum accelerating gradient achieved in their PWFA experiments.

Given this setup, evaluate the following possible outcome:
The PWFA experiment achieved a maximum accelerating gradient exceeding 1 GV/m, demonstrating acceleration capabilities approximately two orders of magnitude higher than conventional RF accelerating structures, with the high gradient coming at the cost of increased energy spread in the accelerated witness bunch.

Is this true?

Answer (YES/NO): NO